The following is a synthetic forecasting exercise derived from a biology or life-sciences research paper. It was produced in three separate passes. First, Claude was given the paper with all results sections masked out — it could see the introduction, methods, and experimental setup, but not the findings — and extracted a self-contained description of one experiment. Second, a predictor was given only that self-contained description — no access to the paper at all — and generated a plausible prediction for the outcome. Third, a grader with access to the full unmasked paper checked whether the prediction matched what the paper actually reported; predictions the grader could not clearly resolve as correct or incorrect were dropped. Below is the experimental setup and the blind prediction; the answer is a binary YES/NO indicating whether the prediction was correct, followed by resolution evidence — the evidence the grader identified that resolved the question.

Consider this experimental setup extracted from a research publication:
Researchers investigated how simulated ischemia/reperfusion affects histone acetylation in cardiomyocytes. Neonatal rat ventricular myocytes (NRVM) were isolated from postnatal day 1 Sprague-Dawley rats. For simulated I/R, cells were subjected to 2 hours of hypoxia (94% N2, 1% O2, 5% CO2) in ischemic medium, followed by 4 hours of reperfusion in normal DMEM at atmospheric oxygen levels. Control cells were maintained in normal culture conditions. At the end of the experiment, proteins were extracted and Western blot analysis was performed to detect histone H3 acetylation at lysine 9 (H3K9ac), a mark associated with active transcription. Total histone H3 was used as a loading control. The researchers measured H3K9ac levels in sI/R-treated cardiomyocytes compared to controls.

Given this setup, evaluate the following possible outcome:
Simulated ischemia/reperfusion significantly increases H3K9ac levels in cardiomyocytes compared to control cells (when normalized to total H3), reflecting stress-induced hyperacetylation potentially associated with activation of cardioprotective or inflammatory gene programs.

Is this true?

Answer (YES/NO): NO